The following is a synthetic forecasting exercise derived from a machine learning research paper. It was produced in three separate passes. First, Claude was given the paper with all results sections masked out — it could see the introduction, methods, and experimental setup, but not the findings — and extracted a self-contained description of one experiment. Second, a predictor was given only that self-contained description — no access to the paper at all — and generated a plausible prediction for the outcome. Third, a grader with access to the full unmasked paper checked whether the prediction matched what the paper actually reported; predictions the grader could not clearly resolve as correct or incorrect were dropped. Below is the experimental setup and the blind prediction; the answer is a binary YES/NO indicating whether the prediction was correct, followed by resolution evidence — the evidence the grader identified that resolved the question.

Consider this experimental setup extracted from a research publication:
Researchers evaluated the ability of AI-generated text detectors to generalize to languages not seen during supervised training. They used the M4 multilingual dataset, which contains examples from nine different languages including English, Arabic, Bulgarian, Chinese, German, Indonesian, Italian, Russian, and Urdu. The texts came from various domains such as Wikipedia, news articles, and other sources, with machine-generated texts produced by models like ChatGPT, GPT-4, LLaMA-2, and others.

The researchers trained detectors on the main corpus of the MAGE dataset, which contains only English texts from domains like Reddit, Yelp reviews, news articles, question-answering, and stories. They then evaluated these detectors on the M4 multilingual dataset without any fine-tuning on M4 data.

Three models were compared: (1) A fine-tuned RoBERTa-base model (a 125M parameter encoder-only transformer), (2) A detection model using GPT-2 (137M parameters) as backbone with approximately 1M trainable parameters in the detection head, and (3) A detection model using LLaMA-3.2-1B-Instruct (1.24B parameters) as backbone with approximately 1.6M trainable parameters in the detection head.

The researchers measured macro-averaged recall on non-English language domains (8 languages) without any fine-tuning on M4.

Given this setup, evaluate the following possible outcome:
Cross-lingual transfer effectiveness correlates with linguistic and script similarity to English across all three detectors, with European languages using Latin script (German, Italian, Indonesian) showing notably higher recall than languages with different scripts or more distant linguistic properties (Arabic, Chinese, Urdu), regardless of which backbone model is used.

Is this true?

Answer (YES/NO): NO